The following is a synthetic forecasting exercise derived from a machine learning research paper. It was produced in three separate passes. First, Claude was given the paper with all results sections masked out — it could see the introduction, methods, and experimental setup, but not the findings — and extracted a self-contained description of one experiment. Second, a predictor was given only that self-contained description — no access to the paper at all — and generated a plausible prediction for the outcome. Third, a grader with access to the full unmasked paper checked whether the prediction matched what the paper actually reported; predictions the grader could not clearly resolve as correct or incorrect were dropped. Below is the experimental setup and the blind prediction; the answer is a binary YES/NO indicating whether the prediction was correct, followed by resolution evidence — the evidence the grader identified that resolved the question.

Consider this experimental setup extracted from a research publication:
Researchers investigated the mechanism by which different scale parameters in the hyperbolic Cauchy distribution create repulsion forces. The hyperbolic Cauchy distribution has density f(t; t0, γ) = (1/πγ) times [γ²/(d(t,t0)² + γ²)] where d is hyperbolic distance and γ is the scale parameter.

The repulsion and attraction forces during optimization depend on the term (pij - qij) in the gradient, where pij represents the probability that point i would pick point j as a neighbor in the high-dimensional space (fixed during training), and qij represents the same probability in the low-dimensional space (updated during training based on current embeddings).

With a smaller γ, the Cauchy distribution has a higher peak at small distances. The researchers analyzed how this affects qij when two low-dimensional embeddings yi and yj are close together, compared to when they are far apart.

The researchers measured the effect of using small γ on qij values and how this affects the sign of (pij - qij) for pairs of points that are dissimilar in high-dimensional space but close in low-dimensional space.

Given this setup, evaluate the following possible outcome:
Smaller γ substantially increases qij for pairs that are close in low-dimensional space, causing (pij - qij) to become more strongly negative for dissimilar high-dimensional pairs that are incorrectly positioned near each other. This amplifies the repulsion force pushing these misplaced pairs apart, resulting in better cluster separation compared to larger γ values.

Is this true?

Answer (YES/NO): YES